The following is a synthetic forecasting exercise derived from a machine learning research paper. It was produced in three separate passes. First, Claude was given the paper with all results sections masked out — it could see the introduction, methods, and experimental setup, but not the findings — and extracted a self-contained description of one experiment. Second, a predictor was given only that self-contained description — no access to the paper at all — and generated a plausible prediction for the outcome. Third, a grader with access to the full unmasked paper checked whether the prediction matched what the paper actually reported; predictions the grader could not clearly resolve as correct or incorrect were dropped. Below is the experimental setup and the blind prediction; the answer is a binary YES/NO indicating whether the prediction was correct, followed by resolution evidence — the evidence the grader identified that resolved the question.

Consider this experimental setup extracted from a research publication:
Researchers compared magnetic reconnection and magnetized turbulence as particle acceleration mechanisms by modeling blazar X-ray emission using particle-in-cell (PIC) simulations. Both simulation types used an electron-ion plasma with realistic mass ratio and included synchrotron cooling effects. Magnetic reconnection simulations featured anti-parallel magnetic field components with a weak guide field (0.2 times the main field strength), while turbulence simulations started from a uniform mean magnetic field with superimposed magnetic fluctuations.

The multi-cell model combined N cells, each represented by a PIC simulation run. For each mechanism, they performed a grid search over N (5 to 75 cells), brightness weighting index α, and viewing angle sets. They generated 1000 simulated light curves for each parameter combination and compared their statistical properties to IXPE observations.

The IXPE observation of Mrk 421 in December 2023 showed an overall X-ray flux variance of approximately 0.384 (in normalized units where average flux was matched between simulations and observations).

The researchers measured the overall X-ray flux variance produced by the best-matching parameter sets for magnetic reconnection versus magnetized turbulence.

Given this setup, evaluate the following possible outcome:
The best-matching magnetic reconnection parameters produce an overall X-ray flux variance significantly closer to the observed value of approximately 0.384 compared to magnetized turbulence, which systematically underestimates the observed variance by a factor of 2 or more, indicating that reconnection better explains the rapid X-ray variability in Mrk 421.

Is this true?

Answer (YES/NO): NO